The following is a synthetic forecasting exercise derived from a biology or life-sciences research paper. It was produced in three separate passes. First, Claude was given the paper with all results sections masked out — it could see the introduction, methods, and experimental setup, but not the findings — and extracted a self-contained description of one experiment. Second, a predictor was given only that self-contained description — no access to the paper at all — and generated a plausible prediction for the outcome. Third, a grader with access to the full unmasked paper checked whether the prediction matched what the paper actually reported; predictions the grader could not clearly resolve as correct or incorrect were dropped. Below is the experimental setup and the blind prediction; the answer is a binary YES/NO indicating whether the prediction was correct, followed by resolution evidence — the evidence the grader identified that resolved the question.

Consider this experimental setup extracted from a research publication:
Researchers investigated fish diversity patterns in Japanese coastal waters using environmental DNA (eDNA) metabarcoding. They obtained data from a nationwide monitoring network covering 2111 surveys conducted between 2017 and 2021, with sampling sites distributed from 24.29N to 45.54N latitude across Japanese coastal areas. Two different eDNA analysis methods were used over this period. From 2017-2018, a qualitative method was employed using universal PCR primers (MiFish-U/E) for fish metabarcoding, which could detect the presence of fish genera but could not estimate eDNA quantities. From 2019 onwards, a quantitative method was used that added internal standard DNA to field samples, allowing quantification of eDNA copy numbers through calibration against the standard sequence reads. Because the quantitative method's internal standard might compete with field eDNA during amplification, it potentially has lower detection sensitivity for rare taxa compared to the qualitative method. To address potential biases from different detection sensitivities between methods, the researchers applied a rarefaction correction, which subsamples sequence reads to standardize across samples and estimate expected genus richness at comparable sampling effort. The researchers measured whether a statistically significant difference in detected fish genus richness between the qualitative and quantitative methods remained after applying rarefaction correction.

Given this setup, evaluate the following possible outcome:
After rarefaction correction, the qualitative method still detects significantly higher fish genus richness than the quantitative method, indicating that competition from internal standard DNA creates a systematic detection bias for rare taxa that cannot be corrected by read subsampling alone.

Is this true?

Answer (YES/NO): YES